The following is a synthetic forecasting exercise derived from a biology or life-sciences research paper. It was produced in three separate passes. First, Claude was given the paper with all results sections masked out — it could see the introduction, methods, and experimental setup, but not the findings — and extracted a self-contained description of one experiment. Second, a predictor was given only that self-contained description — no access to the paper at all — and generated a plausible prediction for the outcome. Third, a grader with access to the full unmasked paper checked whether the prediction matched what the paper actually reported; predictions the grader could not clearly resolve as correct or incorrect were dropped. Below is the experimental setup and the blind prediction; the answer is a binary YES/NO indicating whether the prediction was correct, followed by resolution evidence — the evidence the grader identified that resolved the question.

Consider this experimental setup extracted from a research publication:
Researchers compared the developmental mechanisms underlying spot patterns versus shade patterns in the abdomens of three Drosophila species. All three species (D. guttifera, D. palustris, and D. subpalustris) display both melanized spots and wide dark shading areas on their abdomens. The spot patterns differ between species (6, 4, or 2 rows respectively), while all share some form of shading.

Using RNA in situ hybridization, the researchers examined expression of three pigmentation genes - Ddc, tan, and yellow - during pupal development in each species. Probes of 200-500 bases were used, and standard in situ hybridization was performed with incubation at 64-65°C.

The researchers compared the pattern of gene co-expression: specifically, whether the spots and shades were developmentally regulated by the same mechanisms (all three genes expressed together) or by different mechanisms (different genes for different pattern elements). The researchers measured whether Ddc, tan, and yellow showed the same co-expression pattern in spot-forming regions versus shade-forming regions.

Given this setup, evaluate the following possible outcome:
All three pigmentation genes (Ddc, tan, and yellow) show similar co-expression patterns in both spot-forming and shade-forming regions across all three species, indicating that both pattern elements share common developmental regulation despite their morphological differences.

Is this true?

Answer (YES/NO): NO